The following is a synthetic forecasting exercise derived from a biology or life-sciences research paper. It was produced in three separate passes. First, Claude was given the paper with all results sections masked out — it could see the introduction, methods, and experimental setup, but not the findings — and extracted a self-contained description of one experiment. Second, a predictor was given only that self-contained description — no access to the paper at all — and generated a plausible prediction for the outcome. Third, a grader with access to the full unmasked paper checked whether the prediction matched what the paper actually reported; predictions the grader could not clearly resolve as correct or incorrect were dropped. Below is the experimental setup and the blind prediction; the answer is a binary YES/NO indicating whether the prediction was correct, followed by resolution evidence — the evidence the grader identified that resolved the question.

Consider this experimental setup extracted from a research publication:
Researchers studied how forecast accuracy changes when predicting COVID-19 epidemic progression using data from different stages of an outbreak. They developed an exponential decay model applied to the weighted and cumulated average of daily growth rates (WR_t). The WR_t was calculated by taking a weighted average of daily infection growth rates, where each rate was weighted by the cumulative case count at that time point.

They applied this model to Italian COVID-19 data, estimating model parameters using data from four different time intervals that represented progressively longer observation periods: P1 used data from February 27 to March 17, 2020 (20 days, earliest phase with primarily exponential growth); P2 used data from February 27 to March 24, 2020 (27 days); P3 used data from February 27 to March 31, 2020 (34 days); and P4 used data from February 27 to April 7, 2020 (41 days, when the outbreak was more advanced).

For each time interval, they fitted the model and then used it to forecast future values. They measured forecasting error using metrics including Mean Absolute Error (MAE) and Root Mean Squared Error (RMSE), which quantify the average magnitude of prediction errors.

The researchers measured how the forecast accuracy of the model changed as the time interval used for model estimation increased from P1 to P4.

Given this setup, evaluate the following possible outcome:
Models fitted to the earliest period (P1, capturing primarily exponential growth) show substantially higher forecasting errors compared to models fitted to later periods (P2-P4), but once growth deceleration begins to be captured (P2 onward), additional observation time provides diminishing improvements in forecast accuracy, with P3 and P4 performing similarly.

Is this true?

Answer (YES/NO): NO